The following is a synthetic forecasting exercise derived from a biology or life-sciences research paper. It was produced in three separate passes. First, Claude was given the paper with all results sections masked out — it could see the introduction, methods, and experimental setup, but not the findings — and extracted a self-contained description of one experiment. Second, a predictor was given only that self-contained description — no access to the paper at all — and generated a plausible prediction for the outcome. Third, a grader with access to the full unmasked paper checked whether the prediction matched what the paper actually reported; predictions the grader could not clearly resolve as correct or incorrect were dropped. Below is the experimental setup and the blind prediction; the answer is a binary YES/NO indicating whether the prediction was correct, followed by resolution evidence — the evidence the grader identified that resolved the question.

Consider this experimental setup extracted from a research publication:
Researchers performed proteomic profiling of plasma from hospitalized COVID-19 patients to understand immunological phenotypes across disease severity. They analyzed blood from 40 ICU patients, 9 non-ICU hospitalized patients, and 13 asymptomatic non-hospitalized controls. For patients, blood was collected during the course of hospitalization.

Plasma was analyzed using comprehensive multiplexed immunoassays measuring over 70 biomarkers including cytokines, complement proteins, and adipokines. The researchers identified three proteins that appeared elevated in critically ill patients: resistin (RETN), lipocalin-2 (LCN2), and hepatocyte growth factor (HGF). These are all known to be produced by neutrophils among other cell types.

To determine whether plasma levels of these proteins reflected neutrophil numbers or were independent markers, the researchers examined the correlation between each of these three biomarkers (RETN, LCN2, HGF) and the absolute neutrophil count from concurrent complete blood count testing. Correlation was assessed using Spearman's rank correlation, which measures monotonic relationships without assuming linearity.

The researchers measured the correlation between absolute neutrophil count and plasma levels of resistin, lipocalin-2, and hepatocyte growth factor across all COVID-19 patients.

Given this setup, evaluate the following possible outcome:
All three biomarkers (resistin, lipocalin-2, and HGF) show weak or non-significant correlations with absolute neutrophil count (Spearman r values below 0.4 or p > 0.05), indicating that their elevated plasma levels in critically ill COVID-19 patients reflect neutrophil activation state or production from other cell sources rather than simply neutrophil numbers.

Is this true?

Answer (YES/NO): NO